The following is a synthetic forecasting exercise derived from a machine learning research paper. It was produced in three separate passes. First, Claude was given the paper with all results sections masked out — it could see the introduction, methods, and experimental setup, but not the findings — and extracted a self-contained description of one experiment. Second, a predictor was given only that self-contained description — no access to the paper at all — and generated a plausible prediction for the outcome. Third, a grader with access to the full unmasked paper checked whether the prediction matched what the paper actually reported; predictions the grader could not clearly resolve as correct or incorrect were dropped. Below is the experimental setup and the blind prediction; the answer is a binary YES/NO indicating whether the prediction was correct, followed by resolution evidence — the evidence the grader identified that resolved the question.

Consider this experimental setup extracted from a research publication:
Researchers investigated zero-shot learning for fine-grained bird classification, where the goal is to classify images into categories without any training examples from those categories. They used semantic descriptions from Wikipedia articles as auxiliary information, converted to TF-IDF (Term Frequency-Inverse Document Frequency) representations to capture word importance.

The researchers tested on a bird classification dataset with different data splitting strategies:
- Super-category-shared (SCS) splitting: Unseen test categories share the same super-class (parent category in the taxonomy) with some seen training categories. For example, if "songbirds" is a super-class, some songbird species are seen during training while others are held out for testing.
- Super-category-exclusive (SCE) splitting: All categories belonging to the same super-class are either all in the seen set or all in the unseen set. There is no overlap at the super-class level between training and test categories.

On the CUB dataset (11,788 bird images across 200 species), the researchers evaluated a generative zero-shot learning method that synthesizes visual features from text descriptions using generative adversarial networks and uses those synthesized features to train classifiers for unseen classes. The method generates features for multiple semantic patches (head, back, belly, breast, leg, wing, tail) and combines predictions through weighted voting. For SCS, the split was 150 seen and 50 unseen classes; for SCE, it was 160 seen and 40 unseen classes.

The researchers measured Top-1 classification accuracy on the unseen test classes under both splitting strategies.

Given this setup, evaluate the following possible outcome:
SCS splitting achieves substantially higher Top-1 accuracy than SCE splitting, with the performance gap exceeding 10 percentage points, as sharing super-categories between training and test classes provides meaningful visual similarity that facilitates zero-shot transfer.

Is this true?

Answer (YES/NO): YES